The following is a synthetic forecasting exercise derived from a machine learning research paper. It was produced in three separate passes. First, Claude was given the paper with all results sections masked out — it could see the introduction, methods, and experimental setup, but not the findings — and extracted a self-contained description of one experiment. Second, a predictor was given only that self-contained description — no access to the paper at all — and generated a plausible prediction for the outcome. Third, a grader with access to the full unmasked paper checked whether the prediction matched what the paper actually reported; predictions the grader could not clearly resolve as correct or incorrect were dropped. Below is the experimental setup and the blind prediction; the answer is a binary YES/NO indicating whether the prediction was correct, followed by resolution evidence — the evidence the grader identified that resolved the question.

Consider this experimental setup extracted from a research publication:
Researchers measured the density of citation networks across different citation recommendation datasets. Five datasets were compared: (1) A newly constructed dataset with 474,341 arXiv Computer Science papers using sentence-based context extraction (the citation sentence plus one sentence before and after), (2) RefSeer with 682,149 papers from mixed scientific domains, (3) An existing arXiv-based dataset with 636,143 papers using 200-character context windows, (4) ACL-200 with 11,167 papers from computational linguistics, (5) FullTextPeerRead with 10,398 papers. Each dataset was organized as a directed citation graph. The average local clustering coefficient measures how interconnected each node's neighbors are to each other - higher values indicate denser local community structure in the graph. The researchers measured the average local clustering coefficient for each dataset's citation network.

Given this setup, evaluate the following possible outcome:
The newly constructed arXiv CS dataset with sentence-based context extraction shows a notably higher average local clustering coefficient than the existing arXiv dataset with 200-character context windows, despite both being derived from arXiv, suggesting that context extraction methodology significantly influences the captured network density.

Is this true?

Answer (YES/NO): YES